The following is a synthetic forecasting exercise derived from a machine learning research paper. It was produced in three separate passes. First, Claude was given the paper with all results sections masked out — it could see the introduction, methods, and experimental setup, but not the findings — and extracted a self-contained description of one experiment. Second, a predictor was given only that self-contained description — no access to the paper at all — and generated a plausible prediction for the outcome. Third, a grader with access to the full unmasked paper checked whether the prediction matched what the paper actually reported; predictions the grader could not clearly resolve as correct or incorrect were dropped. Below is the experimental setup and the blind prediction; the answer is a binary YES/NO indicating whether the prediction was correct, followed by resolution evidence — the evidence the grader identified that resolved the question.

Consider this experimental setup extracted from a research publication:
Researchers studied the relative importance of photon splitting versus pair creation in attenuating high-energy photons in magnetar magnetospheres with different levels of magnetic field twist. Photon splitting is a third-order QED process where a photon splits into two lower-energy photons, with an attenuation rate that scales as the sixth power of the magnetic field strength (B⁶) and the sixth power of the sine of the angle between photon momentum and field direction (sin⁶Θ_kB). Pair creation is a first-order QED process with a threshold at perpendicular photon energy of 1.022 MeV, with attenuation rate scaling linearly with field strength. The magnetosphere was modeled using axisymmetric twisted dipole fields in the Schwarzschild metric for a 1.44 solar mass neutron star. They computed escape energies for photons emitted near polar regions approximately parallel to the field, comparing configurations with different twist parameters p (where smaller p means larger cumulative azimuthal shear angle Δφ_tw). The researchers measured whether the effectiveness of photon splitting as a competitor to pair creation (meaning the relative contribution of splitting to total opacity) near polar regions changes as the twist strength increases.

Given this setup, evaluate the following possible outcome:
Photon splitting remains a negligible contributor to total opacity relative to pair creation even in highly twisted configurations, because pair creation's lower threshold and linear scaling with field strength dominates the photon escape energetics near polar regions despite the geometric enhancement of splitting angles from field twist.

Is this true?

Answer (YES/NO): NO